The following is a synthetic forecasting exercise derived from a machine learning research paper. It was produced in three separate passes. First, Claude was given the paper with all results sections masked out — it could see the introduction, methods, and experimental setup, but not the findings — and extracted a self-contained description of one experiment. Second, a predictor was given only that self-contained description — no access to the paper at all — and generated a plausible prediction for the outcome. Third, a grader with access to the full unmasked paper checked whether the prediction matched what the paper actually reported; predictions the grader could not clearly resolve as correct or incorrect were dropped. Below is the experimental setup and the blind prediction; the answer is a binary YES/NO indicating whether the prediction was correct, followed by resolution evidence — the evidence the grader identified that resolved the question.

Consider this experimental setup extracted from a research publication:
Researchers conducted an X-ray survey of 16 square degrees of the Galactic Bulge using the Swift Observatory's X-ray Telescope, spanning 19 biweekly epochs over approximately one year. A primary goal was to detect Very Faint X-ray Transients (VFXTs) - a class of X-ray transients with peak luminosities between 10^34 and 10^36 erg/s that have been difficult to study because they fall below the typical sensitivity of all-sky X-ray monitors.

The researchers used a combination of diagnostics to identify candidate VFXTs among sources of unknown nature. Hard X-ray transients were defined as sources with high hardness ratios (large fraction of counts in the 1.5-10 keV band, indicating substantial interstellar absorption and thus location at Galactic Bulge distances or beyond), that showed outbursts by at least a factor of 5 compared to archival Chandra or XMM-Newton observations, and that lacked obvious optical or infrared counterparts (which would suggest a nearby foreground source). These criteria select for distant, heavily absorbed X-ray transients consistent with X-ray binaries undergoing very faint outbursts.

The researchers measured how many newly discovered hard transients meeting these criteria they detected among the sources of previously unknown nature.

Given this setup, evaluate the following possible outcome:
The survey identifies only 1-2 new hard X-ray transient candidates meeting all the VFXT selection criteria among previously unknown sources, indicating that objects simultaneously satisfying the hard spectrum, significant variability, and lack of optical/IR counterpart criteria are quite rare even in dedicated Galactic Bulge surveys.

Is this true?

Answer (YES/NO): NO